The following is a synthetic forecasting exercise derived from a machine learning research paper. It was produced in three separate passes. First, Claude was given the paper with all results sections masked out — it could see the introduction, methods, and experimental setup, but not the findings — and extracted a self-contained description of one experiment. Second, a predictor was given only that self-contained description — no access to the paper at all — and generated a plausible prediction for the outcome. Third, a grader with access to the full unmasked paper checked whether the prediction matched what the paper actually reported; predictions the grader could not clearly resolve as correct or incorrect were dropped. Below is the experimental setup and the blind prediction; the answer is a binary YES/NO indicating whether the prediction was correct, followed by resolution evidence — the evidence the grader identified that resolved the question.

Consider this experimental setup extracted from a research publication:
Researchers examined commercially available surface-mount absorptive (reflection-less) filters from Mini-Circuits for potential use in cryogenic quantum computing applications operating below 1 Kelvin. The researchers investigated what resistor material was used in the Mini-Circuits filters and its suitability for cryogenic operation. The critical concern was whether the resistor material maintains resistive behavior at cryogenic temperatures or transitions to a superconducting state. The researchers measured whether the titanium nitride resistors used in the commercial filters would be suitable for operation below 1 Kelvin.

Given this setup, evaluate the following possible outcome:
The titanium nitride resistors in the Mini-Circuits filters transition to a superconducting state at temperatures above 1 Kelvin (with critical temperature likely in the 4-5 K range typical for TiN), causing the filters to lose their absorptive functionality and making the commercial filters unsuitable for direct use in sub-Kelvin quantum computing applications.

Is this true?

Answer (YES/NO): YES